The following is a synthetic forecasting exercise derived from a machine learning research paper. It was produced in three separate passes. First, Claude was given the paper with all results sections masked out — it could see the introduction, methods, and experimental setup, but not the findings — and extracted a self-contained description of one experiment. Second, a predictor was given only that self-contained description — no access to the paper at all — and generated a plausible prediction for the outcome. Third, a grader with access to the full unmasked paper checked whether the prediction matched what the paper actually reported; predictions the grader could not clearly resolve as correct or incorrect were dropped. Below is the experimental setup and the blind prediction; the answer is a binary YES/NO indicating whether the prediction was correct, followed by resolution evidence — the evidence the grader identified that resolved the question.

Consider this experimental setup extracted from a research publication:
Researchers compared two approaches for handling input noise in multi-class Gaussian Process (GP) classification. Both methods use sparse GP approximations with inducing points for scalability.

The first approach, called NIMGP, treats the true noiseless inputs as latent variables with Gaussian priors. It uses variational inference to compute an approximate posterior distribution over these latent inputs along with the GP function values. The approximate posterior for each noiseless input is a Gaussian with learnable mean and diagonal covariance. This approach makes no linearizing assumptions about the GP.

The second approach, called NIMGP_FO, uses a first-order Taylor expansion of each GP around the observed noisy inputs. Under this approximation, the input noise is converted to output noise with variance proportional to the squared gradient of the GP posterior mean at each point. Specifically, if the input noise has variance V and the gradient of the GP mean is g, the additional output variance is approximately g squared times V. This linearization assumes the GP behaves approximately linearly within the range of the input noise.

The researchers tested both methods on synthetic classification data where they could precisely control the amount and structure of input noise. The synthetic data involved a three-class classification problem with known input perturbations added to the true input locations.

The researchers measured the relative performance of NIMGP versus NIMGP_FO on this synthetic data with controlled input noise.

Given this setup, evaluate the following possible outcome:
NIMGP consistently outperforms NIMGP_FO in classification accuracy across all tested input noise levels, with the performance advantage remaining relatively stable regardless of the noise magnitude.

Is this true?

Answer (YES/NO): NO